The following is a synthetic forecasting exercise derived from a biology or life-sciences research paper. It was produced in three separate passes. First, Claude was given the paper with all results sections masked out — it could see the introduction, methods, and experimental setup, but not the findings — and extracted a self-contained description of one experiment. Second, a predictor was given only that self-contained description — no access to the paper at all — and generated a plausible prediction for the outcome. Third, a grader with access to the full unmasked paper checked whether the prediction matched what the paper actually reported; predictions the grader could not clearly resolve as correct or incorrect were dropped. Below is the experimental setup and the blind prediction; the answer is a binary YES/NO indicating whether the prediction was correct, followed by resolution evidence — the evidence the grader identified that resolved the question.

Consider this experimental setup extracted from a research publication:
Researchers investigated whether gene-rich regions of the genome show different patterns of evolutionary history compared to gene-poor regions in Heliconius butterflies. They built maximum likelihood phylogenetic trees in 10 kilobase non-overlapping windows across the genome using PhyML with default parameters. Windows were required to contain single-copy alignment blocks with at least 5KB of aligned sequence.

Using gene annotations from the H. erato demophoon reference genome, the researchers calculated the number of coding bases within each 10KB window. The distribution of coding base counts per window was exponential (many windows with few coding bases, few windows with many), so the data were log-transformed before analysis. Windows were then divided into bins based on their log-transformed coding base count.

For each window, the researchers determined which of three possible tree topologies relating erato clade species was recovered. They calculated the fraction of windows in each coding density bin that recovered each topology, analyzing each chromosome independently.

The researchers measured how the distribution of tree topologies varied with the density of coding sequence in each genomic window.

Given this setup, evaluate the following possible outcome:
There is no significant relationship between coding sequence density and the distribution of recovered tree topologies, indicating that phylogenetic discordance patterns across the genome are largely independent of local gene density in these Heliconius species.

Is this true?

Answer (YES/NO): NO